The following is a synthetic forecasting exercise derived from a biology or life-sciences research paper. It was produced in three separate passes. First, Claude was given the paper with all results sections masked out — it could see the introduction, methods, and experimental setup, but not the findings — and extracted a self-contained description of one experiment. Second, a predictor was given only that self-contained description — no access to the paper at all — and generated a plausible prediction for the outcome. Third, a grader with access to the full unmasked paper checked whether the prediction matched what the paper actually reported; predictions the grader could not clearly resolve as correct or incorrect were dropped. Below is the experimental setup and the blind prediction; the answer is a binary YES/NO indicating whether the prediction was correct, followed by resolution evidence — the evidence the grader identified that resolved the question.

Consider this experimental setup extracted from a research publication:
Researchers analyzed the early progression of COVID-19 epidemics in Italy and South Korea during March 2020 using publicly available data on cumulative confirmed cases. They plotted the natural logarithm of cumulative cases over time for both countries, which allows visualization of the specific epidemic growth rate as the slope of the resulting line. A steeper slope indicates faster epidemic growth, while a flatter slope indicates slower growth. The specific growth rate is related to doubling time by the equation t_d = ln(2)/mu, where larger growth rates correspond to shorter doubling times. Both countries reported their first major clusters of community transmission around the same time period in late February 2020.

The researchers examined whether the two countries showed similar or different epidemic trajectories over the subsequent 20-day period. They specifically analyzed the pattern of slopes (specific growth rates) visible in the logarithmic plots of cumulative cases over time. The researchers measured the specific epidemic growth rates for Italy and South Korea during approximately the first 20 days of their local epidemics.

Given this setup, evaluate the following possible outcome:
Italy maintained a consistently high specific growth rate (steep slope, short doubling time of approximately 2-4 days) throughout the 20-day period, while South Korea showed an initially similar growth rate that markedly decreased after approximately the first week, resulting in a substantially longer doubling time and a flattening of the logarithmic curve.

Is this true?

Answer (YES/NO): YES